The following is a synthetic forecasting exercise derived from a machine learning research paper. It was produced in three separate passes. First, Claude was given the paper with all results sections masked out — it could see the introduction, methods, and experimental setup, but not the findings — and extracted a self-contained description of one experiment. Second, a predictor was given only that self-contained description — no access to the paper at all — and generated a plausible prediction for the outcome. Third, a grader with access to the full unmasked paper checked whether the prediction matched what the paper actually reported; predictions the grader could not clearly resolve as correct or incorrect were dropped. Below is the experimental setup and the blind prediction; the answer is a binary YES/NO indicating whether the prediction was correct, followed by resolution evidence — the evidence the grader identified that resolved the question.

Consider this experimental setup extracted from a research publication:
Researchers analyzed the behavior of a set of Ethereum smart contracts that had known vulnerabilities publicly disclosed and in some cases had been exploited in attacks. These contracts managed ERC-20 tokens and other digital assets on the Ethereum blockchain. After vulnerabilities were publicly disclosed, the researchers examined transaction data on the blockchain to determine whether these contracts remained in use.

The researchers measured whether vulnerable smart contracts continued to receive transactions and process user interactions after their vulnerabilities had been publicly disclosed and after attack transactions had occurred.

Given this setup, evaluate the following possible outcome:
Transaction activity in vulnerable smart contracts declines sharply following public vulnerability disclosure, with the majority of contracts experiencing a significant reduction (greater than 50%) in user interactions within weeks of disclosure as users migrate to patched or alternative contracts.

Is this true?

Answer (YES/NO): NO